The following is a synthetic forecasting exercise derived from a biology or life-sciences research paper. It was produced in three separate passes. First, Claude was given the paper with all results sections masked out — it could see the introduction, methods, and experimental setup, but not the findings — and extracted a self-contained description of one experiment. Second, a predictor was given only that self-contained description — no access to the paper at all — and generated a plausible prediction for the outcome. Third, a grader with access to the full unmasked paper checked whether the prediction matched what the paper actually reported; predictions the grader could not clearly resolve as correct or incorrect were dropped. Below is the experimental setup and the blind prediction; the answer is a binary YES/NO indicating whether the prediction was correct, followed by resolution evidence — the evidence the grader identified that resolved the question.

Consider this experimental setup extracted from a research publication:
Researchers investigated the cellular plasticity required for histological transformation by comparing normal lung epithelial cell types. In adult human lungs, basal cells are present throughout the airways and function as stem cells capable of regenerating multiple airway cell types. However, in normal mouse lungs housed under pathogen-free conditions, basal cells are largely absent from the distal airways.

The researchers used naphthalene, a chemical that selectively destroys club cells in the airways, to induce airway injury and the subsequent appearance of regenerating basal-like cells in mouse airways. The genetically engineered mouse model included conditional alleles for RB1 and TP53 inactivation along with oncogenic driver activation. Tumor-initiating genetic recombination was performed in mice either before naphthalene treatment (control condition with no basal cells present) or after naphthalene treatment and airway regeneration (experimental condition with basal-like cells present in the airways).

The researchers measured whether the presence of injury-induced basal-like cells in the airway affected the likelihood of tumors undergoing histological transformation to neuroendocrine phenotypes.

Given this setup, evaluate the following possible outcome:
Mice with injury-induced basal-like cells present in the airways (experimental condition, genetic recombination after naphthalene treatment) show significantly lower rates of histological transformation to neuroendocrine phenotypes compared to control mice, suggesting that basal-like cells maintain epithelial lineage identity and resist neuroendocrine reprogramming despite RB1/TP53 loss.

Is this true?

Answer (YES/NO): NO